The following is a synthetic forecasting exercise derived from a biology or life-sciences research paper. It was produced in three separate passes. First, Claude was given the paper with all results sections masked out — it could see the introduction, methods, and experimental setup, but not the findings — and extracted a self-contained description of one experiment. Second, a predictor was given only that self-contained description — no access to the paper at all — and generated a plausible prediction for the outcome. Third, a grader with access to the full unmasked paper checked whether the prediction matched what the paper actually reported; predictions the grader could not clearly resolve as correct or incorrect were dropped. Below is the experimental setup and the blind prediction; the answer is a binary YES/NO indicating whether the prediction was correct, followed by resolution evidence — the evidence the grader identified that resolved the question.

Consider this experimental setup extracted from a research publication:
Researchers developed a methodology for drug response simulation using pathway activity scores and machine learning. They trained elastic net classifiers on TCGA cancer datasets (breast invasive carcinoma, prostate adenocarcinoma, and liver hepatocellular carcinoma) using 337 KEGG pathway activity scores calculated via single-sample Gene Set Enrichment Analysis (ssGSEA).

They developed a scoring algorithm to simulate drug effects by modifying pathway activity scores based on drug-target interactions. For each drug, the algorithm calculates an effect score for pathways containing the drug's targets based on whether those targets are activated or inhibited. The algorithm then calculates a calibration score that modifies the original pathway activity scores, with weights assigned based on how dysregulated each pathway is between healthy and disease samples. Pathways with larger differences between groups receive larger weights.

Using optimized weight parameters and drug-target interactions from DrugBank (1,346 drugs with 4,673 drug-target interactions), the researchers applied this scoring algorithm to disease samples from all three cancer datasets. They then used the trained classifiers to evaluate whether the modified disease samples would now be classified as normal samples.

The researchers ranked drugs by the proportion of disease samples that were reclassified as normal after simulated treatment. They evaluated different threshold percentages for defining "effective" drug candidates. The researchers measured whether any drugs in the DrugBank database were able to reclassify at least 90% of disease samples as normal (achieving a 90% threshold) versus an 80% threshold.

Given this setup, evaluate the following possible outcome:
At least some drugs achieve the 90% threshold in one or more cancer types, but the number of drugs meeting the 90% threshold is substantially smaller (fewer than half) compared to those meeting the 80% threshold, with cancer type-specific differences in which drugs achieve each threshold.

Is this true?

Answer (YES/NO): NO